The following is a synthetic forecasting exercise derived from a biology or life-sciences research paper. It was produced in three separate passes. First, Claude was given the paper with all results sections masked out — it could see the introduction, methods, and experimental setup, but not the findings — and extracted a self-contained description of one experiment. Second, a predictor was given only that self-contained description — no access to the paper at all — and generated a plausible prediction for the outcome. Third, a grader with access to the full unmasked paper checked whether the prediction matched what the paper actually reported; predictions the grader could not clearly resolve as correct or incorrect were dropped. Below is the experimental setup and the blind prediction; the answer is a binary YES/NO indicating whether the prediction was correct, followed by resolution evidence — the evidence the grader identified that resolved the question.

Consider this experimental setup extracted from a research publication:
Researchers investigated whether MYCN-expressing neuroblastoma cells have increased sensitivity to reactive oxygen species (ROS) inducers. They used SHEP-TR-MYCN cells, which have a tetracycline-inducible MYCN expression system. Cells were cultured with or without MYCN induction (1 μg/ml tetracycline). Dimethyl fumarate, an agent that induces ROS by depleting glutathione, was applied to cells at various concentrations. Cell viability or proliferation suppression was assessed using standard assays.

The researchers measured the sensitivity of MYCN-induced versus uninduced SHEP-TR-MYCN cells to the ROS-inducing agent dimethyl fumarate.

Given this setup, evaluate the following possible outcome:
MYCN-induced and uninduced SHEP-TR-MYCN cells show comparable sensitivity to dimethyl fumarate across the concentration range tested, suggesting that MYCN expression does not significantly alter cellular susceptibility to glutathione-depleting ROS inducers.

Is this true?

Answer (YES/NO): YES